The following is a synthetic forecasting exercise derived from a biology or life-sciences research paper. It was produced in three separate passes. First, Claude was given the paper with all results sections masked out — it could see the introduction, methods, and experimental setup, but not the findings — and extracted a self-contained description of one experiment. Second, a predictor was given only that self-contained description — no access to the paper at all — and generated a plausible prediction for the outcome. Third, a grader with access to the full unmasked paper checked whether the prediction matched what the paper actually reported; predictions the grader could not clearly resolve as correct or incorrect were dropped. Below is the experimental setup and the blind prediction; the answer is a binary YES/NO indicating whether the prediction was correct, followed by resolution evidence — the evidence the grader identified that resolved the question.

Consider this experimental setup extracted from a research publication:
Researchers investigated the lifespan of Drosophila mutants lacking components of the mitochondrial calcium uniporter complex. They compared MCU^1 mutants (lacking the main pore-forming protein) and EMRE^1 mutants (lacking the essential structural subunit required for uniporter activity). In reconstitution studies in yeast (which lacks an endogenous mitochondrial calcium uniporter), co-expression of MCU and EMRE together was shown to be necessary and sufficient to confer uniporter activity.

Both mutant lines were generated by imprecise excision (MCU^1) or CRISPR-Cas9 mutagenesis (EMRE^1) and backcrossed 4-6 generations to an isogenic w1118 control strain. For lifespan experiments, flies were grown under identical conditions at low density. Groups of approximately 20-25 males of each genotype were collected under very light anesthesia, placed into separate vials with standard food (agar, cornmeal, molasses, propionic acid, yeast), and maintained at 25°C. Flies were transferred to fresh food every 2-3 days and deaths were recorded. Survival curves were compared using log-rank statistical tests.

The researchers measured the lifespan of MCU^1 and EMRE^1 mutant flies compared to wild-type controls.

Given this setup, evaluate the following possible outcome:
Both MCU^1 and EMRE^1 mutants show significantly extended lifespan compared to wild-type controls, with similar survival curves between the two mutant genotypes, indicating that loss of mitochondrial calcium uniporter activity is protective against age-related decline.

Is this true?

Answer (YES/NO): NO